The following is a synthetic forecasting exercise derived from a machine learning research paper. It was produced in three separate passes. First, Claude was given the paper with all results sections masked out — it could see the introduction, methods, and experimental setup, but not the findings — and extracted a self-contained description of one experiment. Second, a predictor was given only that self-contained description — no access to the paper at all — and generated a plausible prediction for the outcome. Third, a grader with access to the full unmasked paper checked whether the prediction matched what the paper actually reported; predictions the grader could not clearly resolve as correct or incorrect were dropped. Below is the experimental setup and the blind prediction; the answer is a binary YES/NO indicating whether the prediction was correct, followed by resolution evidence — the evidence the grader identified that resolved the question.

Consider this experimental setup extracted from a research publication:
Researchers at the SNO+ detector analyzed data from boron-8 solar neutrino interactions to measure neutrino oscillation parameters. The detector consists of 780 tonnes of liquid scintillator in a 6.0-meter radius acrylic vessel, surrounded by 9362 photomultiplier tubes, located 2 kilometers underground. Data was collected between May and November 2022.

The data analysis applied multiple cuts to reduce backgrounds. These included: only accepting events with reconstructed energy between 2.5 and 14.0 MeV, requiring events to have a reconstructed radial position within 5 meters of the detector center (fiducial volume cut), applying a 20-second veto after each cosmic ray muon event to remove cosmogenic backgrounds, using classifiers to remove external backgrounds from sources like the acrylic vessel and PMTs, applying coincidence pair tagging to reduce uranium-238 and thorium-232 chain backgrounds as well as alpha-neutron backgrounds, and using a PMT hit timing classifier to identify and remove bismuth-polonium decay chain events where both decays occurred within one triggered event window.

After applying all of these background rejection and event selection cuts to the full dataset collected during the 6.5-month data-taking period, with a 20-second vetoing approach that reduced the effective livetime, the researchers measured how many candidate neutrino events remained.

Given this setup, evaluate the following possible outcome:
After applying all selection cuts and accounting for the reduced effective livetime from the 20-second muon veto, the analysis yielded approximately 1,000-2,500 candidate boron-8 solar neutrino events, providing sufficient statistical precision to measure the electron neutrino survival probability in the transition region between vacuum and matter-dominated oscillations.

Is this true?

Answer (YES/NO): NO